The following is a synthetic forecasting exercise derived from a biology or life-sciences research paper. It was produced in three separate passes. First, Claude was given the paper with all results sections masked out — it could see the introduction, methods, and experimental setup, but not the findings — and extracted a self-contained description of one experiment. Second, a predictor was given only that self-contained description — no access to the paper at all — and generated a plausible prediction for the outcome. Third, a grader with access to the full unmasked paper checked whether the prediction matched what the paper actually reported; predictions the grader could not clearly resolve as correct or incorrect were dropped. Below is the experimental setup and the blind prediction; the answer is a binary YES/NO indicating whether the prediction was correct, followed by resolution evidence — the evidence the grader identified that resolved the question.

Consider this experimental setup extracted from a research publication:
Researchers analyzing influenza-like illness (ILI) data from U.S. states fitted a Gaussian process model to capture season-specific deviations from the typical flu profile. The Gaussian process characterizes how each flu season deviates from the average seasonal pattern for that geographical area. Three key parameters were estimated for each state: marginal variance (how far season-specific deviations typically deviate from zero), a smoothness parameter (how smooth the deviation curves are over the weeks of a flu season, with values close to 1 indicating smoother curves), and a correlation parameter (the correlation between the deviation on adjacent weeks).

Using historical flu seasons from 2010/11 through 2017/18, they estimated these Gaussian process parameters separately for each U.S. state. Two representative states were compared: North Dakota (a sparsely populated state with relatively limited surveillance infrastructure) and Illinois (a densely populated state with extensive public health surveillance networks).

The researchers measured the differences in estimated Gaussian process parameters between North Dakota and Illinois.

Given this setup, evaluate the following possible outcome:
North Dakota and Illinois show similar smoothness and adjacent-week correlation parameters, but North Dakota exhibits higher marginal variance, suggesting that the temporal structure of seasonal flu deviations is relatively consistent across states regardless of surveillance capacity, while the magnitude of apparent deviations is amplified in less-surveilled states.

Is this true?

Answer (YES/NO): NO